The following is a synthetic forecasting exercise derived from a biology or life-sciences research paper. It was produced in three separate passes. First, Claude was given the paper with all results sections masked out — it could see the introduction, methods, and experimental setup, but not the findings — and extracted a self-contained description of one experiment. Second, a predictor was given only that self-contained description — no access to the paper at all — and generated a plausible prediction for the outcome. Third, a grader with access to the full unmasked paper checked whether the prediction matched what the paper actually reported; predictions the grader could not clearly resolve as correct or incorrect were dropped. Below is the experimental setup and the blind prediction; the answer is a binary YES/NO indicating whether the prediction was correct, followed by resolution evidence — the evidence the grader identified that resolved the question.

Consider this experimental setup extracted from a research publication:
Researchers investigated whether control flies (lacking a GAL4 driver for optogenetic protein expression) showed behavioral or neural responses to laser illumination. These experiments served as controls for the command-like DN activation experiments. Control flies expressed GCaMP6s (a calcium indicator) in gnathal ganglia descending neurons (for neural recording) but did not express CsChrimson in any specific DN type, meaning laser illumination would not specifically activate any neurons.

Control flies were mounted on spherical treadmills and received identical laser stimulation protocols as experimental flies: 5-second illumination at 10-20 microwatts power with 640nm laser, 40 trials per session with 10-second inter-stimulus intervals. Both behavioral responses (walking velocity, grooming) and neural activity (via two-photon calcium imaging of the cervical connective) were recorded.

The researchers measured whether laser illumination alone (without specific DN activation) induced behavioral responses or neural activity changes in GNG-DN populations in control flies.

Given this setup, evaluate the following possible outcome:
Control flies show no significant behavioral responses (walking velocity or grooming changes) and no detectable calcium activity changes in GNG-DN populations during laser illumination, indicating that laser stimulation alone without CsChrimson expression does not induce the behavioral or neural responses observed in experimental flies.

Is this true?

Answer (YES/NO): NO